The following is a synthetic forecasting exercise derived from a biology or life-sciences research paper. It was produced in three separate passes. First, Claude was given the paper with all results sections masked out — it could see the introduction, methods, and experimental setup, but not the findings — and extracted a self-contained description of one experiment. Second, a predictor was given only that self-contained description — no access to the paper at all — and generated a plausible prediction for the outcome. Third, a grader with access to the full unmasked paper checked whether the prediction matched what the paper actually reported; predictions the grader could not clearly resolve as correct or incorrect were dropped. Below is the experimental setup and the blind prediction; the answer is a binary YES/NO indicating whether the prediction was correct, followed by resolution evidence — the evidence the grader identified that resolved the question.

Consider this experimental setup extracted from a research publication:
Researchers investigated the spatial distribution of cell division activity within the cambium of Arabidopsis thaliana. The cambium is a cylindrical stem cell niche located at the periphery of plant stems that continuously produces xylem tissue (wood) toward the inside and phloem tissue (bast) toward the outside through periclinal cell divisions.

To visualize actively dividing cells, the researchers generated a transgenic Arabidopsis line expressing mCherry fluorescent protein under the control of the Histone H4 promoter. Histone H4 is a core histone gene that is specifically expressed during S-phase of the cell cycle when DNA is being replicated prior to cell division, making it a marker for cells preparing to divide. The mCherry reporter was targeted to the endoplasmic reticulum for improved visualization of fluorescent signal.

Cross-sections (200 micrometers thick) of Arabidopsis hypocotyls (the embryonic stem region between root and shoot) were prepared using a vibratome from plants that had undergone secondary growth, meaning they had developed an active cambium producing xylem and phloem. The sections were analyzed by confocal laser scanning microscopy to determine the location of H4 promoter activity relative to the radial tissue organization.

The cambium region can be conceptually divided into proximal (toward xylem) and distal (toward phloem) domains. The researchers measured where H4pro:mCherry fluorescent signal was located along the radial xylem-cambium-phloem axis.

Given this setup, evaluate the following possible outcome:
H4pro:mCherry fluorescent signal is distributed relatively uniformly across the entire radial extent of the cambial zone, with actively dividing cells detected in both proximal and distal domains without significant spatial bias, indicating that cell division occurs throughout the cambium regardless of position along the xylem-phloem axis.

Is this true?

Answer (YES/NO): YES